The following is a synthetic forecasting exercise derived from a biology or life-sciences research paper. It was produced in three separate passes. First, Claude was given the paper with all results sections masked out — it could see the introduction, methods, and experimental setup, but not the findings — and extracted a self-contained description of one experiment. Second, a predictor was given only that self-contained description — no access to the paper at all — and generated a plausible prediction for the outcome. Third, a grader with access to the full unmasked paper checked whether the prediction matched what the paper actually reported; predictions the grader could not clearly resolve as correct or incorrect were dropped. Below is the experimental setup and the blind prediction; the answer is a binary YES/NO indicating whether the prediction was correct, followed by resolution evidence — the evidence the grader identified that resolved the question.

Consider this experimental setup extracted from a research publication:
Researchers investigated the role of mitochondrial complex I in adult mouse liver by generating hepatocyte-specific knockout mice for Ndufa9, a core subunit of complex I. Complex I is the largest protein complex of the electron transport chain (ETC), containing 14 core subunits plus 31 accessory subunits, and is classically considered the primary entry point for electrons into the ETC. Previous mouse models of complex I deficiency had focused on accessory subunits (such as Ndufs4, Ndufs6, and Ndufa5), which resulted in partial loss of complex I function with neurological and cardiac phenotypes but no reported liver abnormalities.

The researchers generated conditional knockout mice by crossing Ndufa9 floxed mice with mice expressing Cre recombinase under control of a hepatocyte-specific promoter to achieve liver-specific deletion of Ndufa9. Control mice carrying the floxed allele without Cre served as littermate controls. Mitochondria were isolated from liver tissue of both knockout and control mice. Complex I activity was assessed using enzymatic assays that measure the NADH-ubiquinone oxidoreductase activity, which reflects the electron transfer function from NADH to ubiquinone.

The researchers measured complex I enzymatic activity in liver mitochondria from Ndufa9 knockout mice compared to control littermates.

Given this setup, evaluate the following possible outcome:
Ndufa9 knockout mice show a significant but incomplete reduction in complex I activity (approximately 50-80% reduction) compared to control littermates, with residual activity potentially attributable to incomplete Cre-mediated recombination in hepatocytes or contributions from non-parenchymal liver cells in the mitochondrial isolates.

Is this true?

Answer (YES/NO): NO